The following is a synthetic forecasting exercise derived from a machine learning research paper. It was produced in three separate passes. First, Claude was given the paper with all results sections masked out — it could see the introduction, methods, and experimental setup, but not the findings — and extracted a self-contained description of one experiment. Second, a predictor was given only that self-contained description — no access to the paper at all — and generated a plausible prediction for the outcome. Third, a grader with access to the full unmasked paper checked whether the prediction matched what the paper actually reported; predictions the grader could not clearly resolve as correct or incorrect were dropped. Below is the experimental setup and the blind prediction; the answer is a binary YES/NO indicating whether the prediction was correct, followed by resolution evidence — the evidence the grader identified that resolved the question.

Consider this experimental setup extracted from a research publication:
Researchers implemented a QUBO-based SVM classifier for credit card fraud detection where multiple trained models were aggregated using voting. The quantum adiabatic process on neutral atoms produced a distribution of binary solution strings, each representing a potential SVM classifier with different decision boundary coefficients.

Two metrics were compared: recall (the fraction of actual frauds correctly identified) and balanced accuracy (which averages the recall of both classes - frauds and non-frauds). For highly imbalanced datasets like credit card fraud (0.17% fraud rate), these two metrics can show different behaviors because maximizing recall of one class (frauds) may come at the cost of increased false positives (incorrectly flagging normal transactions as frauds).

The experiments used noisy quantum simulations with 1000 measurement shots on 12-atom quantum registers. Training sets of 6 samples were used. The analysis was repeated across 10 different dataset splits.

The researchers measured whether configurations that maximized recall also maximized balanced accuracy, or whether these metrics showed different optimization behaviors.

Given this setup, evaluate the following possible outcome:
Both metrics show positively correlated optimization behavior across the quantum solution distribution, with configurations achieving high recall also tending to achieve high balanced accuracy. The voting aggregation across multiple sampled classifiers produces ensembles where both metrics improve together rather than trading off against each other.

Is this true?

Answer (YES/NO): YES